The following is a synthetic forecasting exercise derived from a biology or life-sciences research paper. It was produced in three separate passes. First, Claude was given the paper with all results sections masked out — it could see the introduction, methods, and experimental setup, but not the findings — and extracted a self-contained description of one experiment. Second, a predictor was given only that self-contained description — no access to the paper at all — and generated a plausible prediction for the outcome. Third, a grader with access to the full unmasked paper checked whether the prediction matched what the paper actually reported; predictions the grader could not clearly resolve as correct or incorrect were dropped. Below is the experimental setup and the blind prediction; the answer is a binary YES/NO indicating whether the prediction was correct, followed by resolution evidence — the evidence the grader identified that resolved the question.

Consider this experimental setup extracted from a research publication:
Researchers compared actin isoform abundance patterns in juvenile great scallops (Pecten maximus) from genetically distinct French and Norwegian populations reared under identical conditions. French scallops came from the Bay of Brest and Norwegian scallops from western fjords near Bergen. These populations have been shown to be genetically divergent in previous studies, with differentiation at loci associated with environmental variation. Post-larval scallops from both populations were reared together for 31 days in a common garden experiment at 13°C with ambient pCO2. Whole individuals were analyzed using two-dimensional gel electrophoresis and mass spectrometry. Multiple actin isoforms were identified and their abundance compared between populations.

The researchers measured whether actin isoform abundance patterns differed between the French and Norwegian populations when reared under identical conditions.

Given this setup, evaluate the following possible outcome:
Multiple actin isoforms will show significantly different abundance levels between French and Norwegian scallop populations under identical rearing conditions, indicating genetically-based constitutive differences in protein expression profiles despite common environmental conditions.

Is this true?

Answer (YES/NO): YES